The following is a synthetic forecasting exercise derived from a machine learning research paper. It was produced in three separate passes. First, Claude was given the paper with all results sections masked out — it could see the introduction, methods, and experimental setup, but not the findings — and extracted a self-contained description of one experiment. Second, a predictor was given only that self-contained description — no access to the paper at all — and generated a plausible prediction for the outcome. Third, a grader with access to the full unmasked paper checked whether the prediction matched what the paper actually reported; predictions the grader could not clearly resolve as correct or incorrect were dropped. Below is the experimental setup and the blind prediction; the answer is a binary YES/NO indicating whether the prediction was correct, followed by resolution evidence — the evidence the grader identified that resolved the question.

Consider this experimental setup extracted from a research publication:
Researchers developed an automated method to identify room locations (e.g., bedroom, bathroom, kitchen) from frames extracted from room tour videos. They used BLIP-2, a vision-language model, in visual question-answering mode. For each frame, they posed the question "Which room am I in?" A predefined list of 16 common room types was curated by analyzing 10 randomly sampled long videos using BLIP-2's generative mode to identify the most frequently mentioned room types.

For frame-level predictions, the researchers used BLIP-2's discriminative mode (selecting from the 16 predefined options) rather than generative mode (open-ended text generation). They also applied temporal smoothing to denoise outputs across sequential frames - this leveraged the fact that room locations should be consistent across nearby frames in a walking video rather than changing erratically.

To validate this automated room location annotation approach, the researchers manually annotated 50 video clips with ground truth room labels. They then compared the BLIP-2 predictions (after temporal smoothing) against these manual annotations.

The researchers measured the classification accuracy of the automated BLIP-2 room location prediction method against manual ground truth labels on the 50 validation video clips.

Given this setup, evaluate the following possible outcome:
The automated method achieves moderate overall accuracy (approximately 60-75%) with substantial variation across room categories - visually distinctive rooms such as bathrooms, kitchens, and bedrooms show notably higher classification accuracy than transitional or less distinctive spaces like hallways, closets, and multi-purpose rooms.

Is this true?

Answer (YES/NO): NO